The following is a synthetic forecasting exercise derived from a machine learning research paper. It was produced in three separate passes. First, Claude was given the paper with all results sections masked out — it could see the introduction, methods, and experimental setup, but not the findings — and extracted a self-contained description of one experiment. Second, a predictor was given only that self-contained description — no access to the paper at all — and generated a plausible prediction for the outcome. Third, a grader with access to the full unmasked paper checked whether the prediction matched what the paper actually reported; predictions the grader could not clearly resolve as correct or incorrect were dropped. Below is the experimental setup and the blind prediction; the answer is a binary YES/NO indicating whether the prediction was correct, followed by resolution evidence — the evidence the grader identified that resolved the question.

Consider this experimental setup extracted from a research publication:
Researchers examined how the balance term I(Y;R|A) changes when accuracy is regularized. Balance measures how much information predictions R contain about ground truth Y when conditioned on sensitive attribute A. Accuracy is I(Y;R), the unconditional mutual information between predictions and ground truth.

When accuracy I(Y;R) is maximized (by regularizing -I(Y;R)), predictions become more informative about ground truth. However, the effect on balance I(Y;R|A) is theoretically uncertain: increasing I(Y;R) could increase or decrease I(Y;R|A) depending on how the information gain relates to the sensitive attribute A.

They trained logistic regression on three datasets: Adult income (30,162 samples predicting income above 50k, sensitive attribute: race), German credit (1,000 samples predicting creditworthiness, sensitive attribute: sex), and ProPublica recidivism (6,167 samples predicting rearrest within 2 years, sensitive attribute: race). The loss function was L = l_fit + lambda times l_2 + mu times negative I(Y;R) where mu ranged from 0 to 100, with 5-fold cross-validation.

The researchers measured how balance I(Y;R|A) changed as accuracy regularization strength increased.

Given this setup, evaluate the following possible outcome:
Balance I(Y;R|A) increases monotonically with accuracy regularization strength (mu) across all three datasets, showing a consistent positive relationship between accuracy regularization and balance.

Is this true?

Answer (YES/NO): NO